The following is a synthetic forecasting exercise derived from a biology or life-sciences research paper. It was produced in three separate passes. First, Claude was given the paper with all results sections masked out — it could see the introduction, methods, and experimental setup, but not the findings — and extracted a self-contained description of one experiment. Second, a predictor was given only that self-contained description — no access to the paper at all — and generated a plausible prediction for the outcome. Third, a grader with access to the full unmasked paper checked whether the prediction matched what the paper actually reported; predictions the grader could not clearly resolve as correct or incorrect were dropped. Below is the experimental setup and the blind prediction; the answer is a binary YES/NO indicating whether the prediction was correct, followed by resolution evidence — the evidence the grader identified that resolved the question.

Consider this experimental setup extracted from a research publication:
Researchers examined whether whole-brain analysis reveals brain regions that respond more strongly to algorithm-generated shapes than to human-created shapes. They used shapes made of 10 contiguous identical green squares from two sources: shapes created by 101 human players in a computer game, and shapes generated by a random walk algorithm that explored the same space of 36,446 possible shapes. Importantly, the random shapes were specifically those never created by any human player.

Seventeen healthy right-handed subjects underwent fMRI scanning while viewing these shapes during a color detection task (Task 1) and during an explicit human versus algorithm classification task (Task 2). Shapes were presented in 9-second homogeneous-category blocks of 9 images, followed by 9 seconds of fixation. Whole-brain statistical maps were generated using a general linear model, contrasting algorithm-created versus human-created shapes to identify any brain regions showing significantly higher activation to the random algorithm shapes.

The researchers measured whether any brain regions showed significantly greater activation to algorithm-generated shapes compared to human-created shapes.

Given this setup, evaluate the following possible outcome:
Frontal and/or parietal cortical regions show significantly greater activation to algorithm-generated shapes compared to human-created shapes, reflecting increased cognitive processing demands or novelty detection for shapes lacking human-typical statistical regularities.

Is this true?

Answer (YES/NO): YES